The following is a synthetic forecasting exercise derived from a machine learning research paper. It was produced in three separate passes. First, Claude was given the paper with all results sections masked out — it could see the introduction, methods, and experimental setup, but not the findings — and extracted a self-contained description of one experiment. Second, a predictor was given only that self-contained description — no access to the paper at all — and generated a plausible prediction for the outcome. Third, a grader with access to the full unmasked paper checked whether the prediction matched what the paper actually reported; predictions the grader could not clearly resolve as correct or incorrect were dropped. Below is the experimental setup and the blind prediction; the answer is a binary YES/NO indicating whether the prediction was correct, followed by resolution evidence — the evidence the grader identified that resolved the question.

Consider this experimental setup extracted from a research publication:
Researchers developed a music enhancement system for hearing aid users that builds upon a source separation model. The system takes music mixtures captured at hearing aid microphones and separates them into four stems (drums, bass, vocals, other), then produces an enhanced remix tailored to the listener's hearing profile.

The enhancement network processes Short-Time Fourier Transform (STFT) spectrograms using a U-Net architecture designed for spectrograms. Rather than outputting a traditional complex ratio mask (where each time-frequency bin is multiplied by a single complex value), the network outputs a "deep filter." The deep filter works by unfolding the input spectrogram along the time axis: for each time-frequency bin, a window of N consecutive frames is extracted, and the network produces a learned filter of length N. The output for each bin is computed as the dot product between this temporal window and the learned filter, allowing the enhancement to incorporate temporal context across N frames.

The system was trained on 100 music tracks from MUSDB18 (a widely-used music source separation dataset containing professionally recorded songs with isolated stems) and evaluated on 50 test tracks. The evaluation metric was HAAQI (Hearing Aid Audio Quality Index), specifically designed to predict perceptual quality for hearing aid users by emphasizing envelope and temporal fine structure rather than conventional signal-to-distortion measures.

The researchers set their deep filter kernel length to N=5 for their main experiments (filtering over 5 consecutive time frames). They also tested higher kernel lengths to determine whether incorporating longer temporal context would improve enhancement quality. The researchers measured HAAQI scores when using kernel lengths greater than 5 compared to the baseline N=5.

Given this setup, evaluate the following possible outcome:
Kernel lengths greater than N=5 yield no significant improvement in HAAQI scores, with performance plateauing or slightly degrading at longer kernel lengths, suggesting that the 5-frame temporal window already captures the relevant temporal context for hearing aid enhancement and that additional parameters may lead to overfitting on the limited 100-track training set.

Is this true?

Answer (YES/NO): YES